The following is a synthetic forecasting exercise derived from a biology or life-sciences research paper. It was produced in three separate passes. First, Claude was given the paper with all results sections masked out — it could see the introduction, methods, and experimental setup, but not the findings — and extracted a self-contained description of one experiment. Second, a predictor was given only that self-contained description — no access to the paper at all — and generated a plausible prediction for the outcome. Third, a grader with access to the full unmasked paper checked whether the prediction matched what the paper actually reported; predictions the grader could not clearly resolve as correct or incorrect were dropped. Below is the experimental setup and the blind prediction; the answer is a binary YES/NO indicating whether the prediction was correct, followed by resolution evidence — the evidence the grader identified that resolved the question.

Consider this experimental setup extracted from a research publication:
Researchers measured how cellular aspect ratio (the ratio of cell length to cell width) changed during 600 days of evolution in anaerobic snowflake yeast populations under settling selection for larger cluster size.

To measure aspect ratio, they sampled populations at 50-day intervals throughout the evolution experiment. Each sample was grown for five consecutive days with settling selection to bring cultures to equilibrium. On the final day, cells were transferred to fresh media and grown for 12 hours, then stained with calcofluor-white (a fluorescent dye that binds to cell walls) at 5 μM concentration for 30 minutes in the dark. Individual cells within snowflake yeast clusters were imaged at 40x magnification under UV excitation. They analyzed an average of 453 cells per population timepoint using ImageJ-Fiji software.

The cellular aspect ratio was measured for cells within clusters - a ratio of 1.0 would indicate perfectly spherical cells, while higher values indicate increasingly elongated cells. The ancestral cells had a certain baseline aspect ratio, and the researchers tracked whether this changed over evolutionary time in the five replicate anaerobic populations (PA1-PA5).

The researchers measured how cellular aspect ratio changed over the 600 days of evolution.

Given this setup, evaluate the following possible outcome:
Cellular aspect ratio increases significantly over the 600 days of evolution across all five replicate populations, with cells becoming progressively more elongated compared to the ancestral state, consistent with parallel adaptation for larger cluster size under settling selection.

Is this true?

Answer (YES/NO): YES